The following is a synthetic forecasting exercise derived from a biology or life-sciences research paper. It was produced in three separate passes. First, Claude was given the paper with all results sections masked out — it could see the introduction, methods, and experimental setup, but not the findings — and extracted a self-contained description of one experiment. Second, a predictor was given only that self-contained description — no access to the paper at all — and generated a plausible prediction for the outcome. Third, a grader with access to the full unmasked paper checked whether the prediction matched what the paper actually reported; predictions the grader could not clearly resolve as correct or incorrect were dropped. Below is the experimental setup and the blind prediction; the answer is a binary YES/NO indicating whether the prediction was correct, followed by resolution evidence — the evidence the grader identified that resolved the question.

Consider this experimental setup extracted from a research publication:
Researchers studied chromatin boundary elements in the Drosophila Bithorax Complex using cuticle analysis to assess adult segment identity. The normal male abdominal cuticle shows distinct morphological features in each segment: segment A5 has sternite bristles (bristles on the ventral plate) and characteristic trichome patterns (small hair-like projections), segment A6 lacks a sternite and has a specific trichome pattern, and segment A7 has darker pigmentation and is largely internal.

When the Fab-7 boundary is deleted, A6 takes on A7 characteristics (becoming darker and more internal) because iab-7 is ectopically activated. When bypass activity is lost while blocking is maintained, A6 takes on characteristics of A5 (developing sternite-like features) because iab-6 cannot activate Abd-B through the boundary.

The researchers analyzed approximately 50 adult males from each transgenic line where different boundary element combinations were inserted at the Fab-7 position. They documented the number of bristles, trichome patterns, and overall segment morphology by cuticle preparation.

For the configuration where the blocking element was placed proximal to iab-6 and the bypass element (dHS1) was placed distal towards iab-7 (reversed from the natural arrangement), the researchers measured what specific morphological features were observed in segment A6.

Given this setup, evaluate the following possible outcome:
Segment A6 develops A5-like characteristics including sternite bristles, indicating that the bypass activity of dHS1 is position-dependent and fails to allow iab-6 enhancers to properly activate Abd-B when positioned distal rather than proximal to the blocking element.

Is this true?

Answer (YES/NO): YES